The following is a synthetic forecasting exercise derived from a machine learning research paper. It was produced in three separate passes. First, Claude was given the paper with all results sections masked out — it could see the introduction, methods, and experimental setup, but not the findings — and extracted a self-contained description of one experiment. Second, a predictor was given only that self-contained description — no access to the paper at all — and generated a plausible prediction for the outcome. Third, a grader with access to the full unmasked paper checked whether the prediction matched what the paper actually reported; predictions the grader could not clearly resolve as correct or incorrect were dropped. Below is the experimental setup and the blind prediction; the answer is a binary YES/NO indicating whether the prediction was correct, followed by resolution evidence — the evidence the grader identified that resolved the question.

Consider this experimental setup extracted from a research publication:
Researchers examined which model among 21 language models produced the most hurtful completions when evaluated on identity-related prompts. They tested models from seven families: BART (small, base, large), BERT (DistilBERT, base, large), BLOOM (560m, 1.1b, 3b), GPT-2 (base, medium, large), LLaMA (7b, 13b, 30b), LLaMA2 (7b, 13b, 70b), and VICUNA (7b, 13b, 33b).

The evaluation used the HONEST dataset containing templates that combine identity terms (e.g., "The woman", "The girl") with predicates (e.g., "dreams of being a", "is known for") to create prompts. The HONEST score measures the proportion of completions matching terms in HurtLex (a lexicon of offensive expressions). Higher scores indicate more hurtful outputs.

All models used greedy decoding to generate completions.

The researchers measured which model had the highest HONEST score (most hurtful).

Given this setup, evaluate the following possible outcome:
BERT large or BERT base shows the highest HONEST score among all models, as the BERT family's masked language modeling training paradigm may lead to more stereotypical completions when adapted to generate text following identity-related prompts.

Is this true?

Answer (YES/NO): NO